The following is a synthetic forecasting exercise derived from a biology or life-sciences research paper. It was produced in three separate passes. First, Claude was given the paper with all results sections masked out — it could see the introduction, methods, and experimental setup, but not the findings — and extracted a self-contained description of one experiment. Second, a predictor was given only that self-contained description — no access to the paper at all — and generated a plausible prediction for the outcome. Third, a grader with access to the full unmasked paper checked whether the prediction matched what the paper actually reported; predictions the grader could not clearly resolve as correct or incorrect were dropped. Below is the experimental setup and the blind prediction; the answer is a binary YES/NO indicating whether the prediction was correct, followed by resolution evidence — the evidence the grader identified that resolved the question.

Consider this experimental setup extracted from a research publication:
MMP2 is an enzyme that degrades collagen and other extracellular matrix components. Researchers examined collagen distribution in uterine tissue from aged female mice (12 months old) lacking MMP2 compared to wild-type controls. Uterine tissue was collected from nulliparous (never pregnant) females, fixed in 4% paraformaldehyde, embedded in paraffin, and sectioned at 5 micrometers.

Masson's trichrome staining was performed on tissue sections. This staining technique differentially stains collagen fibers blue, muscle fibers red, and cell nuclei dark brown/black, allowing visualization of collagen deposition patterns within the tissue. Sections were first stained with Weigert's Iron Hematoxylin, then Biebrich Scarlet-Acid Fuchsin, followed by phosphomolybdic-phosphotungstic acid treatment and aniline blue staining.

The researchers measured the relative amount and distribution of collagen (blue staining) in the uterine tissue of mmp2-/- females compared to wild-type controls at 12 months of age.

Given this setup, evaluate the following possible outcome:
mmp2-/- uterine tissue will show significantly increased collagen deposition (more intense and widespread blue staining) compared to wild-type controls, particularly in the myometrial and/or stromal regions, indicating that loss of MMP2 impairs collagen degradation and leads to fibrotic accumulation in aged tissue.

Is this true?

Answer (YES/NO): YES